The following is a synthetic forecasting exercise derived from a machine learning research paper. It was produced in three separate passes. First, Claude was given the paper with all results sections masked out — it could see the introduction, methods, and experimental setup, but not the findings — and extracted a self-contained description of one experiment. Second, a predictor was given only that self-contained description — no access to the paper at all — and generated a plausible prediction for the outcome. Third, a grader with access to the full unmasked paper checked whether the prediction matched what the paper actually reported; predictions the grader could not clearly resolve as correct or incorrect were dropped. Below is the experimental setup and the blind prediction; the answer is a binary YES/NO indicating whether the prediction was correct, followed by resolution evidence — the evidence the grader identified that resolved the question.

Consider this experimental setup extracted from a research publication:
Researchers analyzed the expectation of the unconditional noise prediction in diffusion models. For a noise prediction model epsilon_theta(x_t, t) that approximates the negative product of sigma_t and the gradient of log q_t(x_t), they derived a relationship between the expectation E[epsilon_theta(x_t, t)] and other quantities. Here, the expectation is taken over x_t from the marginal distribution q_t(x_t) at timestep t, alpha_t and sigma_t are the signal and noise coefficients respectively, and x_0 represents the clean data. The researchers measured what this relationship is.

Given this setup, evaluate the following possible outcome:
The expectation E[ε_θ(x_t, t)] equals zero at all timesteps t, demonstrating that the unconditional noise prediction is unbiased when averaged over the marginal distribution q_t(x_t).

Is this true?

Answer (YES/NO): NO